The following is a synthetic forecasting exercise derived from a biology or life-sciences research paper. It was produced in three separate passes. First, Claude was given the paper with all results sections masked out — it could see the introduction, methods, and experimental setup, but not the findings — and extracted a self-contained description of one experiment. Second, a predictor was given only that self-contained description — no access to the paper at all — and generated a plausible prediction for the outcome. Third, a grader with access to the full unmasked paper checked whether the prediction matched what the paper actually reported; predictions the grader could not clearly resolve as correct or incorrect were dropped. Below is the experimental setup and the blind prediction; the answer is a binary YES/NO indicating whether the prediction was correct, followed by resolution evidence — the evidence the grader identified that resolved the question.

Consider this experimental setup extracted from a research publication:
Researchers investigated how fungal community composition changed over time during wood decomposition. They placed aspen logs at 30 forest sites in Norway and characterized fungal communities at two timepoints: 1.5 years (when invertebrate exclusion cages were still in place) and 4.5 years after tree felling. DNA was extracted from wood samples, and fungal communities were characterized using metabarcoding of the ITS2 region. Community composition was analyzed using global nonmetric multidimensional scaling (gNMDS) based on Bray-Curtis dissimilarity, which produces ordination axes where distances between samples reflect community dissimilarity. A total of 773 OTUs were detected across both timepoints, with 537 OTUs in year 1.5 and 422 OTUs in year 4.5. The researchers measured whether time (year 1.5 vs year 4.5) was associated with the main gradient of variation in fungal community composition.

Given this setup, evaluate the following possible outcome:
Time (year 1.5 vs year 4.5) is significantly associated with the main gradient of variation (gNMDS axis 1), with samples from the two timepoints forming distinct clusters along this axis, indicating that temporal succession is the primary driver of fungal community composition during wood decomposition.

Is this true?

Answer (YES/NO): YES